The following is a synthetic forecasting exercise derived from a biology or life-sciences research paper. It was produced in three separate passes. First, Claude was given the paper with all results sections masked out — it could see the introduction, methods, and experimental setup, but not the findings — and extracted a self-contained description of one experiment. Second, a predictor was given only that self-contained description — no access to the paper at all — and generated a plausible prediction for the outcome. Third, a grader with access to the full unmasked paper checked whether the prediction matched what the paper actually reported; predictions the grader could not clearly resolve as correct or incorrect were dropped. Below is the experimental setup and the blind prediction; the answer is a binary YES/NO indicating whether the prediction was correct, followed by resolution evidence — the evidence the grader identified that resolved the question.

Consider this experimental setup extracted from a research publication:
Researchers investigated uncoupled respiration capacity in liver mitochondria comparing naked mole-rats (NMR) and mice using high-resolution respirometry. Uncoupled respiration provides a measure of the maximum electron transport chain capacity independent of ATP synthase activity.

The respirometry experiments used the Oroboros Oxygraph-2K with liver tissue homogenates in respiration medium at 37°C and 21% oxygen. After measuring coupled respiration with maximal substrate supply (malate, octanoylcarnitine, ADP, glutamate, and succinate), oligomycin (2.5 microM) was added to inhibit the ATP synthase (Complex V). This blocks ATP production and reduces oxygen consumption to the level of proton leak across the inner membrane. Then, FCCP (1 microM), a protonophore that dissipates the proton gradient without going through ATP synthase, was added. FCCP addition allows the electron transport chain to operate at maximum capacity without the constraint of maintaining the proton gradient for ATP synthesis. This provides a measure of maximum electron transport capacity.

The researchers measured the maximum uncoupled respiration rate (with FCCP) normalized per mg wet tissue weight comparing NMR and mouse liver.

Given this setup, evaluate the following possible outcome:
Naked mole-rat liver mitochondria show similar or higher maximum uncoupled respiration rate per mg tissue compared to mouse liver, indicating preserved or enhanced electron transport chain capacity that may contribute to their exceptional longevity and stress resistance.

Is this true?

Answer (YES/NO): NO